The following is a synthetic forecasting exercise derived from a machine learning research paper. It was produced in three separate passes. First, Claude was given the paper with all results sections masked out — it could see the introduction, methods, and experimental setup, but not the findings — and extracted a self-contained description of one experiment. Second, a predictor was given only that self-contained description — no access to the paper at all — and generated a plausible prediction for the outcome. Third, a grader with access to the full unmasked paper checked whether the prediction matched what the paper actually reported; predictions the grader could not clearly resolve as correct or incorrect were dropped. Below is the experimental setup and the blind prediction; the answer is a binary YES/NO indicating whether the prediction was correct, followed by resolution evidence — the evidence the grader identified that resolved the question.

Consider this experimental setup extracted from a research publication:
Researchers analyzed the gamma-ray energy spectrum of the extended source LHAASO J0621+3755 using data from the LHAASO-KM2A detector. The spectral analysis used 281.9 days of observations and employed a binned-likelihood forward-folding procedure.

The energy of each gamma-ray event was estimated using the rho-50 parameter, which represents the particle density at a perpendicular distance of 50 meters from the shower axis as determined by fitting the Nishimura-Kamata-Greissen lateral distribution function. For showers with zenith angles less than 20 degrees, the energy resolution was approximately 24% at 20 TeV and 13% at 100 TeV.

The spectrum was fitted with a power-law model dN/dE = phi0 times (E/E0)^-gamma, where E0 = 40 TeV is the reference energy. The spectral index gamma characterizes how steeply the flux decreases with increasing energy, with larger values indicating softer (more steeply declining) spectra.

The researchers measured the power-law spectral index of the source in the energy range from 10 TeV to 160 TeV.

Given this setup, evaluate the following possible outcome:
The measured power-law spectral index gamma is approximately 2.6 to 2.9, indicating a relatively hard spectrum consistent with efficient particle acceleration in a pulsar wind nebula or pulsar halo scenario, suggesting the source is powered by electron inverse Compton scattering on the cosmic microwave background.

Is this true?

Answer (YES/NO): NO